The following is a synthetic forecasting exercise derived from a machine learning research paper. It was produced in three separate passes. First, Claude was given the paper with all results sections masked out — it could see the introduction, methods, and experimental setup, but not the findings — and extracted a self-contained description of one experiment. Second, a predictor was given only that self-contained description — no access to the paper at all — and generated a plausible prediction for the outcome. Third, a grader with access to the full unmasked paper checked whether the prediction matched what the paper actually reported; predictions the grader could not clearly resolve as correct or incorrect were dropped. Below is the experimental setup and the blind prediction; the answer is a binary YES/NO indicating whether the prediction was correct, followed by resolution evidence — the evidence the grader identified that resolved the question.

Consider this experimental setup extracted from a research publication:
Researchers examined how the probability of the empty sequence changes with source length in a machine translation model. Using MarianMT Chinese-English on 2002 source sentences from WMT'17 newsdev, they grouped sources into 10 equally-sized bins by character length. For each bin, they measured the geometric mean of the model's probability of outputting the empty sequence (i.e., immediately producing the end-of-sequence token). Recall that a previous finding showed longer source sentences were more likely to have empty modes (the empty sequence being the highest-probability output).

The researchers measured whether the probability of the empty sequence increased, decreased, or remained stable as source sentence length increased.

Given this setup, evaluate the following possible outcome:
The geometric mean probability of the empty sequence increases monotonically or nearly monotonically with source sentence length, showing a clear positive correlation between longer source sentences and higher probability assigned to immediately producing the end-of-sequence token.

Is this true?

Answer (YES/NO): NO